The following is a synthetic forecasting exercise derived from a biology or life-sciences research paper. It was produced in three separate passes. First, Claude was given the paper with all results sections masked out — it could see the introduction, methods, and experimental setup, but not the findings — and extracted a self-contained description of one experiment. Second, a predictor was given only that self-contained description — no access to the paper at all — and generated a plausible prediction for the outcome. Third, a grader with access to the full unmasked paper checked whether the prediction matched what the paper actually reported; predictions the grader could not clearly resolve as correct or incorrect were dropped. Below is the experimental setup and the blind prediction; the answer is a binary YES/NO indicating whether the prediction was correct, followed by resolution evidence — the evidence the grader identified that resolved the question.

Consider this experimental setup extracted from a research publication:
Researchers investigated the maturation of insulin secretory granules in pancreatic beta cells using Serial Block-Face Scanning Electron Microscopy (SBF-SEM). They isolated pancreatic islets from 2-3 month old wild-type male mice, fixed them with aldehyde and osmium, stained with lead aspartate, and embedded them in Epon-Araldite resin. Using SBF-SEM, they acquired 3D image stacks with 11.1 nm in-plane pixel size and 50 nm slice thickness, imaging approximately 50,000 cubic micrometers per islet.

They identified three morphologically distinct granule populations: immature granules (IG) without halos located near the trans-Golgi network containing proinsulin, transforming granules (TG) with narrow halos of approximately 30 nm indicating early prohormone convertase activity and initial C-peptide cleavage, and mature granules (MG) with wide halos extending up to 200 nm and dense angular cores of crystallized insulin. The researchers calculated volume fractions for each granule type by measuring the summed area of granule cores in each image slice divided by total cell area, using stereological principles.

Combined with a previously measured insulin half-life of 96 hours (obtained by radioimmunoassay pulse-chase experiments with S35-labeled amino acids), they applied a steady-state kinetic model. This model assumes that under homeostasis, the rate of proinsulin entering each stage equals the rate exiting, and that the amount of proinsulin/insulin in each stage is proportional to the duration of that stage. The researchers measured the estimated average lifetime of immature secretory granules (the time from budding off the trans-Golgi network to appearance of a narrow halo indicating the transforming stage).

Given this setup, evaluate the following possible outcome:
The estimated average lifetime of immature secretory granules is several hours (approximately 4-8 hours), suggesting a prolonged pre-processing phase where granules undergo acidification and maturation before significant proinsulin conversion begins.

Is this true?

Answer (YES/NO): NO